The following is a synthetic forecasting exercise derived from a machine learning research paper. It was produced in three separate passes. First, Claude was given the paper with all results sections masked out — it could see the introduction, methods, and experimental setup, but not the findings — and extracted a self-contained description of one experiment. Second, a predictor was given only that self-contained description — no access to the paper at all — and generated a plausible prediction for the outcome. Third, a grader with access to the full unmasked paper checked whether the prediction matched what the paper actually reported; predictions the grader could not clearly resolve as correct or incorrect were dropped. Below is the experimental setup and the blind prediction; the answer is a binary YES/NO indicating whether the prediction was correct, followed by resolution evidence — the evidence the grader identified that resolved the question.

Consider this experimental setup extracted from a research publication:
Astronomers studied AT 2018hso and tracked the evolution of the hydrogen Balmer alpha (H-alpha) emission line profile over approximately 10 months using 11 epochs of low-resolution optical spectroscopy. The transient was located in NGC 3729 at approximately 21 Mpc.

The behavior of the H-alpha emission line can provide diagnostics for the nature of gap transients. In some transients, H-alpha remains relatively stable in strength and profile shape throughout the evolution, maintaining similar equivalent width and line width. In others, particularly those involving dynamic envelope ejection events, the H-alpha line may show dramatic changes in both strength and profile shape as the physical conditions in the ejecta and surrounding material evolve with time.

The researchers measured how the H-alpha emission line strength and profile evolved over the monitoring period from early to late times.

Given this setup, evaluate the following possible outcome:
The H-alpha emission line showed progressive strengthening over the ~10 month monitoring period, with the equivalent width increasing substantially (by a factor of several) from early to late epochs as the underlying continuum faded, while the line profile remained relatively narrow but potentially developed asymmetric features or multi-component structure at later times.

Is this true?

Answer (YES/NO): NO